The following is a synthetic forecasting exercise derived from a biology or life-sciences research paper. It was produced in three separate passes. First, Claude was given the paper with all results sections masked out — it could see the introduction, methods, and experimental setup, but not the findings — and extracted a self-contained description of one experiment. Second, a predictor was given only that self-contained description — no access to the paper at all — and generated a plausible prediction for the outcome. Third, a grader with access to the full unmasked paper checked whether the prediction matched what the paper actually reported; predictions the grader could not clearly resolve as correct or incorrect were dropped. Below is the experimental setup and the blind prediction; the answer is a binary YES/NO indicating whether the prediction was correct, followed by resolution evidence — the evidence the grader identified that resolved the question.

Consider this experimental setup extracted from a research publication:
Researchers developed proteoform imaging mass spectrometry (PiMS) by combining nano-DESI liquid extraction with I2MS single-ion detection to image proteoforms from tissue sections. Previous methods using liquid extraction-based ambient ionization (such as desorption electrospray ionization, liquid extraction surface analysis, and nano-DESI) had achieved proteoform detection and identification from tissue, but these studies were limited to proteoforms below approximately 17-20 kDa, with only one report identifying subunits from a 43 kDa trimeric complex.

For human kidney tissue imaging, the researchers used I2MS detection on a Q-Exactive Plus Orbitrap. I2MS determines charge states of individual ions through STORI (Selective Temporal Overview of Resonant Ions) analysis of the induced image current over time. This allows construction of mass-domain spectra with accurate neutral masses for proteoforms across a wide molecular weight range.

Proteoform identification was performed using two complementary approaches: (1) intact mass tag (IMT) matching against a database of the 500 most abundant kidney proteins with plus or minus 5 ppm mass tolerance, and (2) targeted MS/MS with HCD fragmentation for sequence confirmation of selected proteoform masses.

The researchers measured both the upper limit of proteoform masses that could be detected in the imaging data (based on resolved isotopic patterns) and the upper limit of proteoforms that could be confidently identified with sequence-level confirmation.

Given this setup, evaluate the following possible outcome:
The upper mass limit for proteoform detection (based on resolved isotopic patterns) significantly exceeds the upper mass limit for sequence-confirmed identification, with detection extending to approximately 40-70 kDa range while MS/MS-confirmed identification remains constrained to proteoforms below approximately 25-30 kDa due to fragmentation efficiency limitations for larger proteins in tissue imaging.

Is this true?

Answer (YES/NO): NO